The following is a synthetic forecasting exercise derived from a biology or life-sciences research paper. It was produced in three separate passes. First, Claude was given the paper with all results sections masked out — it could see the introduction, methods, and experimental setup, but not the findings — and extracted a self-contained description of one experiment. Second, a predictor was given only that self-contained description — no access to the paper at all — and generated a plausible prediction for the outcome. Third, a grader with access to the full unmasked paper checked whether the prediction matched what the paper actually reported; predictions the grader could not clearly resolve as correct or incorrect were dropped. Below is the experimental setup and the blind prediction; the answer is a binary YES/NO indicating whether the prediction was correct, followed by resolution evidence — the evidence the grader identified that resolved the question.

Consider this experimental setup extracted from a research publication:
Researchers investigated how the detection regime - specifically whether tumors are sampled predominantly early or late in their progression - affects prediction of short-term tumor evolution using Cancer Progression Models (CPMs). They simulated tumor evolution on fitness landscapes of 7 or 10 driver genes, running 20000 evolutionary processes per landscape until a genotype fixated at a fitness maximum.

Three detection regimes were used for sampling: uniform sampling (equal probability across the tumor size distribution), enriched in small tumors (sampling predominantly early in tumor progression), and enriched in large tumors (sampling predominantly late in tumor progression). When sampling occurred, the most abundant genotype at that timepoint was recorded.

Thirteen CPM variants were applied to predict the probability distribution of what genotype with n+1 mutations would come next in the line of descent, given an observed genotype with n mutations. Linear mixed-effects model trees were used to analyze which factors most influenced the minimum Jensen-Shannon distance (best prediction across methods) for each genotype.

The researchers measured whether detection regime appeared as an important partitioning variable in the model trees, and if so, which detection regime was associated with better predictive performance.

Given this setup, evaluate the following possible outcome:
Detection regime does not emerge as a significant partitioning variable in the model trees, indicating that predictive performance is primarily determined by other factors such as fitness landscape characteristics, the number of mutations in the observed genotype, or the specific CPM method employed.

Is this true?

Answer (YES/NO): NO